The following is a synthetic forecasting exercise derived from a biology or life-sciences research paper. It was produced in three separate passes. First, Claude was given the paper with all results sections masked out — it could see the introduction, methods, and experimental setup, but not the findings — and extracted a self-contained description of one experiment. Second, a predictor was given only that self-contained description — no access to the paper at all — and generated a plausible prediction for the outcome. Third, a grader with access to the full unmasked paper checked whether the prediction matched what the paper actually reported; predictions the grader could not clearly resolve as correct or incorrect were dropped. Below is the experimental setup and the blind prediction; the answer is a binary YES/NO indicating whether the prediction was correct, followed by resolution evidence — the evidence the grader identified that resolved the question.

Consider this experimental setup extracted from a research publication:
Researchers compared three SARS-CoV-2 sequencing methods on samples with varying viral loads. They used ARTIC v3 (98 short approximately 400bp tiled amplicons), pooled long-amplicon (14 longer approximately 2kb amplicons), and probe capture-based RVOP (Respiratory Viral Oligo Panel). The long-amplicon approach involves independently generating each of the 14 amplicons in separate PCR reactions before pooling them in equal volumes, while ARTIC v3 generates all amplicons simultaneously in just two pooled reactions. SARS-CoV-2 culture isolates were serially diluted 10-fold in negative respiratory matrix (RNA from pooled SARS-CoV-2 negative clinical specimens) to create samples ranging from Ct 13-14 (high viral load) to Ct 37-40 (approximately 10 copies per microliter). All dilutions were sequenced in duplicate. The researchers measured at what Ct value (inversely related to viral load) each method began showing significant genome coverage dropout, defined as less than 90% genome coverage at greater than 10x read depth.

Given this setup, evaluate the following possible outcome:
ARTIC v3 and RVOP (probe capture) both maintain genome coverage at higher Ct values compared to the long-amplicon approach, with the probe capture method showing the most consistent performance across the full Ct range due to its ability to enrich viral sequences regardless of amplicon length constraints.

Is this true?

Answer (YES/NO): NO